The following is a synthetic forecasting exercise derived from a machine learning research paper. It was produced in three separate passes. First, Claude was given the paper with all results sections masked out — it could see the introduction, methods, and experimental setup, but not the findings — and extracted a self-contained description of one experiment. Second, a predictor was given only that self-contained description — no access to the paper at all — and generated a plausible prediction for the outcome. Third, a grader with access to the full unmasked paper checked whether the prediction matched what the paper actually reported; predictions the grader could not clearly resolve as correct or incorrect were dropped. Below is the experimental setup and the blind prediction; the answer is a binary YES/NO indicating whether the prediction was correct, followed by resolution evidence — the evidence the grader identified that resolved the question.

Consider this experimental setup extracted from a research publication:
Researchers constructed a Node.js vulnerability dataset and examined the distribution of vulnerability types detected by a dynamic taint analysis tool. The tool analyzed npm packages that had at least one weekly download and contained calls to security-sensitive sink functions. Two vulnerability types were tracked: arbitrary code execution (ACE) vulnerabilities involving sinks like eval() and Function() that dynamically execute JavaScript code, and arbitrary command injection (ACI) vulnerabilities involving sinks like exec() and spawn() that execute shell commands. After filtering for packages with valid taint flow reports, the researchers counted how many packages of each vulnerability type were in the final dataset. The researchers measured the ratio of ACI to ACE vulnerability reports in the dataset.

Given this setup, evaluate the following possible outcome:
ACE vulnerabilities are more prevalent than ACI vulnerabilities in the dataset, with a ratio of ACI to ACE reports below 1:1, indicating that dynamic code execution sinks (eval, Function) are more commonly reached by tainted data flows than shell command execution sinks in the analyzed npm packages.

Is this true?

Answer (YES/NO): NO